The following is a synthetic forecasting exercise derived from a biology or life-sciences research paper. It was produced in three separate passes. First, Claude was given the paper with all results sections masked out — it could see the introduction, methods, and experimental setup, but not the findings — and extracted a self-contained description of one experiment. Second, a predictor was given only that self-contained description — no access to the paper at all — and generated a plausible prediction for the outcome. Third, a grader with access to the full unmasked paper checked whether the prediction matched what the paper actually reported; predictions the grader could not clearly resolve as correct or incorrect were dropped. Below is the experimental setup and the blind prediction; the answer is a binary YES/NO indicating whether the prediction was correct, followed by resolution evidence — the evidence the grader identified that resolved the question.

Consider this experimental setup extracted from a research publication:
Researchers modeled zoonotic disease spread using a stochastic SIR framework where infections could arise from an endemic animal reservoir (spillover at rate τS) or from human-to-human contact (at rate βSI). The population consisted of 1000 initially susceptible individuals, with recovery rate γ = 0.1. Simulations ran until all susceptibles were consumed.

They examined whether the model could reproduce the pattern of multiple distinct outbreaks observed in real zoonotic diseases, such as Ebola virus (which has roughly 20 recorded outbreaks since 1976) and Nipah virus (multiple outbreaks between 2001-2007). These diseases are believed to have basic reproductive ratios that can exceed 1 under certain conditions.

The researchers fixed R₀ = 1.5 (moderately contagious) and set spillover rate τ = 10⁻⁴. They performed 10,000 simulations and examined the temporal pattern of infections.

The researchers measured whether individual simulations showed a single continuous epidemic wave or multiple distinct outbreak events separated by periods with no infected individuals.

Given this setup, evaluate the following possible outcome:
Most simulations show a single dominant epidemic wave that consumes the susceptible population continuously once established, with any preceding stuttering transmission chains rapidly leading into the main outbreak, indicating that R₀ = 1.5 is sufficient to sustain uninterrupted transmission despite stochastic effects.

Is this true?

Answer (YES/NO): NO